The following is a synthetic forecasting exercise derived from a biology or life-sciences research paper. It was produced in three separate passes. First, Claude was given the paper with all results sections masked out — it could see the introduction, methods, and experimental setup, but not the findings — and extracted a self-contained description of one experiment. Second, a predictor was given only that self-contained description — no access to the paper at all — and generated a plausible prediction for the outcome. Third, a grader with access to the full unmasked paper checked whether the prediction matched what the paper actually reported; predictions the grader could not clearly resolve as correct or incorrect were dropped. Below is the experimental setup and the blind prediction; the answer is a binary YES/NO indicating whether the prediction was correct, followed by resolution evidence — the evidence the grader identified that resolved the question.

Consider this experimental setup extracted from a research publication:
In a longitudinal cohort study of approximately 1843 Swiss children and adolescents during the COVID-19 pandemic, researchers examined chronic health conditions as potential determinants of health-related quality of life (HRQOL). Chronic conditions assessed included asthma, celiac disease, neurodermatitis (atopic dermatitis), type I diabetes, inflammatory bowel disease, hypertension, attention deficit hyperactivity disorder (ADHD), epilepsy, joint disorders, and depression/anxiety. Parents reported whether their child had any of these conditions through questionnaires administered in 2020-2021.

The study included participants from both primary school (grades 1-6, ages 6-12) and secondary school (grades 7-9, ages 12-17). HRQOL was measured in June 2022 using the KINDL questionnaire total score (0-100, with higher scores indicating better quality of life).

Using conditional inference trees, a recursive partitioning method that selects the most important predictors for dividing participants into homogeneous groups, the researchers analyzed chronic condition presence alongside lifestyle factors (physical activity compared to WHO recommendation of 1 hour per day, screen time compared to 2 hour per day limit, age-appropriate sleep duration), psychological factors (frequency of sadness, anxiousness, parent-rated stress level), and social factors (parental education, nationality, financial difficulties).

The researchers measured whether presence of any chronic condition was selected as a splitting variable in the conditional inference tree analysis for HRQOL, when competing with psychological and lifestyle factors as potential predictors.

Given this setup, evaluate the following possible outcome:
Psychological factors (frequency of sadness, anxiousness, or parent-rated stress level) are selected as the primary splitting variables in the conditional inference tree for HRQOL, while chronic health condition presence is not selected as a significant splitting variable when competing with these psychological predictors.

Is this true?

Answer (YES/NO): YES